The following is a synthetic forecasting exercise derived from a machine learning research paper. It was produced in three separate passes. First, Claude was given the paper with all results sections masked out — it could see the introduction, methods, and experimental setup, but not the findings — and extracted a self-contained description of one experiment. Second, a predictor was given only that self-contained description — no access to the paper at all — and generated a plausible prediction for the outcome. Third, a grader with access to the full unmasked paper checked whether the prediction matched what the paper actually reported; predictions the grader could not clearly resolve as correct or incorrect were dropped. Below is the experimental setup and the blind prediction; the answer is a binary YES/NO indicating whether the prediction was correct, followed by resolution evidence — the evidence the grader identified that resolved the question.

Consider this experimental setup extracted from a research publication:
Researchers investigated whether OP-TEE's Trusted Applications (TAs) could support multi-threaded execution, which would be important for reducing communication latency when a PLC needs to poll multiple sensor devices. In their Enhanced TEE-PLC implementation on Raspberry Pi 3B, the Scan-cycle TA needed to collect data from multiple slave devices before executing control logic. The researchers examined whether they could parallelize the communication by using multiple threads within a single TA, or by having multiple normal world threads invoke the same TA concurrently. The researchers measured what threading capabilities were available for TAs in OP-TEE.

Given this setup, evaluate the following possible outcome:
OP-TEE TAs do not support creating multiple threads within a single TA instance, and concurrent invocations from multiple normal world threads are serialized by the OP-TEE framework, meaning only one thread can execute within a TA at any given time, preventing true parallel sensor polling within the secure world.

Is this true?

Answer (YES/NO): YES